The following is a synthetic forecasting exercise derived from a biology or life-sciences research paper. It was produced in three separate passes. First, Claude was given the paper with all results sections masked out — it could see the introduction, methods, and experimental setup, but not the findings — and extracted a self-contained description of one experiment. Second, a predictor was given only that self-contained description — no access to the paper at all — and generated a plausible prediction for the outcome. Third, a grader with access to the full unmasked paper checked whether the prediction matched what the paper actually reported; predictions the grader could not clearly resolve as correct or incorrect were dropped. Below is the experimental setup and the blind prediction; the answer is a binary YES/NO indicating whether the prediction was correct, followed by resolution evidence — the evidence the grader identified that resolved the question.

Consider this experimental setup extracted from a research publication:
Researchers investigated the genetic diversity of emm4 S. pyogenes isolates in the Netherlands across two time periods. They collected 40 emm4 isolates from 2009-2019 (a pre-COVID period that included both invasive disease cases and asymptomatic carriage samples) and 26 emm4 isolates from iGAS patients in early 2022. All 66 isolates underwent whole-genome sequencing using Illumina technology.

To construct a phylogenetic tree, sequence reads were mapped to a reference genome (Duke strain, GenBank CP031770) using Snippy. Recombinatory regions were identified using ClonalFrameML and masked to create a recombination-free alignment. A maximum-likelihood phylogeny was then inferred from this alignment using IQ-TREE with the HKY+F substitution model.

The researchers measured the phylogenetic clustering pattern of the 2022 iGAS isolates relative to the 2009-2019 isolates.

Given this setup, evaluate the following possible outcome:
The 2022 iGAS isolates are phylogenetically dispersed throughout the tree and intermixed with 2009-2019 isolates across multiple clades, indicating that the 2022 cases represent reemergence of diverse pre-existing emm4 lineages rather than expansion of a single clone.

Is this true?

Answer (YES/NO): NO